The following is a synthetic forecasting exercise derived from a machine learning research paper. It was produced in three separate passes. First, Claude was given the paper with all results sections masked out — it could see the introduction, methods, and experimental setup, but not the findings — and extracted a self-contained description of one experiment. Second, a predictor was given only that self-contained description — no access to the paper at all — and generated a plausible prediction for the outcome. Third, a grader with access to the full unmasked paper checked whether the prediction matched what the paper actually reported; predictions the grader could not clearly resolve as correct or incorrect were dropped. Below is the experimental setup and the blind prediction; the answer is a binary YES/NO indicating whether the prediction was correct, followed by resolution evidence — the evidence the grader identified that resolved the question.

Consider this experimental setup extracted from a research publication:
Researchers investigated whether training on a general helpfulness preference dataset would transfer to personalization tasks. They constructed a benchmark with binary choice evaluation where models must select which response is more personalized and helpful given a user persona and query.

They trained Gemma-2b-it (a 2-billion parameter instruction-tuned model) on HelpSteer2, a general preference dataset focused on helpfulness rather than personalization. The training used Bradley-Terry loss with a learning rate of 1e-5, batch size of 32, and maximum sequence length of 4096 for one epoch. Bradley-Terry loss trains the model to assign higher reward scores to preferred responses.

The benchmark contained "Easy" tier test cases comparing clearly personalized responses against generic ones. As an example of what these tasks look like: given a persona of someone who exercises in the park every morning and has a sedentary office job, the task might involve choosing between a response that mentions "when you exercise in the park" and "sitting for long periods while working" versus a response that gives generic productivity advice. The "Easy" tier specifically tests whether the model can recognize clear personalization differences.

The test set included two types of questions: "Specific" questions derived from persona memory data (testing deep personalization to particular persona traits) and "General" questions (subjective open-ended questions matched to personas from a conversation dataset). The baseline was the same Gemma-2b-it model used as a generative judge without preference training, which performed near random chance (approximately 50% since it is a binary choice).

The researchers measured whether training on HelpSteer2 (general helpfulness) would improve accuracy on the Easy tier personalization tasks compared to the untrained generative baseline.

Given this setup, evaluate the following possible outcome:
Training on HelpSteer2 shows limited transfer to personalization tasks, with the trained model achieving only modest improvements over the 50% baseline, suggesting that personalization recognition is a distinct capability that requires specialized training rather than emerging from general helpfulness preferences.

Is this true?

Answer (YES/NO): NO